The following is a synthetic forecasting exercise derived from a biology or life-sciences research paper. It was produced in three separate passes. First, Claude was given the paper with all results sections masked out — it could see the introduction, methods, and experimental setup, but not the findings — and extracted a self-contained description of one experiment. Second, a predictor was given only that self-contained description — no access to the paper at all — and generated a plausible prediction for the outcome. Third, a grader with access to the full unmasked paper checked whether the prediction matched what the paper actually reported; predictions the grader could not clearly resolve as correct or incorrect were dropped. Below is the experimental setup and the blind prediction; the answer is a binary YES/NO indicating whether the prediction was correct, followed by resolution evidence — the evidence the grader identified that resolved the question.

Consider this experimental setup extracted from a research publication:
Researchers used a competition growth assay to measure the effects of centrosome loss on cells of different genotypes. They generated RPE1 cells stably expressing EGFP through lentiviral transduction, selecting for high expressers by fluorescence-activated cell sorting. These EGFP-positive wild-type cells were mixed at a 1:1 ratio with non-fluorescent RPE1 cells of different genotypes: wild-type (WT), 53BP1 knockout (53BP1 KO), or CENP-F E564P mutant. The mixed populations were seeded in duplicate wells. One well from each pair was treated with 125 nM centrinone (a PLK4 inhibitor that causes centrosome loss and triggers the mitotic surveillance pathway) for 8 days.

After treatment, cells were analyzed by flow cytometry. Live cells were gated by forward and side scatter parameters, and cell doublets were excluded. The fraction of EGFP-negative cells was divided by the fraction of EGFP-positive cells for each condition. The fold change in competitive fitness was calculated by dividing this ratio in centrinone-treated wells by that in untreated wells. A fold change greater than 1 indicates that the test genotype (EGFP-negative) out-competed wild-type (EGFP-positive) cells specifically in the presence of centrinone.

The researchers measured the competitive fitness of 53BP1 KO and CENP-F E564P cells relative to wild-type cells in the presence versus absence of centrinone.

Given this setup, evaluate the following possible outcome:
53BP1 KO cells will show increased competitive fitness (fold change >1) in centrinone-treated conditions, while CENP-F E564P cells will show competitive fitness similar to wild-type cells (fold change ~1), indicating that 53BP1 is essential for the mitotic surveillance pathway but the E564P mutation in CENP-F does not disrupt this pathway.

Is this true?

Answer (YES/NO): YES